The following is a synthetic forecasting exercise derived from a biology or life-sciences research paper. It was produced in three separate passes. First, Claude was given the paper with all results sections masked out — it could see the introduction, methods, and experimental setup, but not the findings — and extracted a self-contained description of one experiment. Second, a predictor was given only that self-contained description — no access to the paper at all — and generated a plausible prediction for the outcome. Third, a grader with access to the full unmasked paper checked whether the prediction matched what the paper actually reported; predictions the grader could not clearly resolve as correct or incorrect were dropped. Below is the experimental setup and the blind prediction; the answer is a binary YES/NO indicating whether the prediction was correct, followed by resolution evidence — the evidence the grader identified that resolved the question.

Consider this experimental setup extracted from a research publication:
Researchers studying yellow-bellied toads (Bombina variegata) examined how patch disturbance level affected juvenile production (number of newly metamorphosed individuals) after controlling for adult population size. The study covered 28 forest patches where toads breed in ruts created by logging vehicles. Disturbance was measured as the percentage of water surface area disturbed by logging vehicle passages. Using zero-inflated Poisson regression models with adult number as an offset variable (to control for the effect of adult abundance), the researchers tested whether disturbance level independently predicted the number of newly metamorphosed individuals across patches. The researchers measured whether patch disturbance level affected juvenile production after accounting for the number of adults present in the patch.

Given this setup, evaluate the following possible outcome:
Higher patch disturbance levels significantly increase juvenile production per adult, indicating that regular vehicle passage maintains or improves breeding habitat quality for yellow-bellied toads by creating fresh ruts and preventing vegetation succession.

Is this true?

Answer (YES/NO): YES